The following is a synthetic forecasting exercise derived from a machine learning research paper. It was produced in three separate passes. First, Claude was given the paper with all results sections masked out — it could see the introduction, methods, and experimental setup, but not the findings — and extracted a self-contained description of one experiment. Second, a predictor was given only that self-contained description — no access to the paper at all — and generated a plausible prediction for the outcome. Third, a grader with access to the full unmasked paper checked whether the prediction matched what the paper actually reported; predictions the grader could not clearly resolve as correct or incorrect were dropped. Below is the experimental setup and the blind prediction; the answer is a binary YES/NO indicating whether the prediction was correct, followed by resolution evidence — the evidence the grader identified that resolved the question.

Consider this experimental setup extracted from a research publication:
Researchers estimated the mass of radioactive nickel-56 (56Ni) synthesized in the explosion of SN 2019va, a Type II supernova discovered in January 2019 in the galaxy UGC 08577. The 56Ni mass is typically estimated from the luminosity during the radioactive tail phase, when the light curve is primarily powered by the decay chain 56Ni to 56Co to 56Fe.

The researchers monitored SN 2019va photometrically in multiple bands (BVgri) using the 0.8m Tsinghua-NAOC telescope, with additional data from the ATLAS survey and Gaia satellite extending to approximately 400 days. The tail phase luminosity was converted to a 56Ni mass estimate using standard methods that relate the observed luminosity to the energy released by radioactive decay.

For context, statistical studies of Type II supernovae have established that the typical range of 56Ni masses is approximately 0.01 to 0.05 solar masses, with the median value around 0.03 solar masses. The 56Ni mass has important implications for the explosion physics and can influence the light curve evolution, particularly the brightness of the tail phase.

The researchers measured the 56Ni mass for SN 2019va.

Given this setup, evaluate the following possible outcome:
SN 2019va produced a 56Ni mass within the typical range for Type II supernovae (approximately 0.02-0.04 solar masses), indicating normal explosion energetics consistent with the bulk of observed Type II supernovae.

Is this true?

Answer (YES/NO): NO